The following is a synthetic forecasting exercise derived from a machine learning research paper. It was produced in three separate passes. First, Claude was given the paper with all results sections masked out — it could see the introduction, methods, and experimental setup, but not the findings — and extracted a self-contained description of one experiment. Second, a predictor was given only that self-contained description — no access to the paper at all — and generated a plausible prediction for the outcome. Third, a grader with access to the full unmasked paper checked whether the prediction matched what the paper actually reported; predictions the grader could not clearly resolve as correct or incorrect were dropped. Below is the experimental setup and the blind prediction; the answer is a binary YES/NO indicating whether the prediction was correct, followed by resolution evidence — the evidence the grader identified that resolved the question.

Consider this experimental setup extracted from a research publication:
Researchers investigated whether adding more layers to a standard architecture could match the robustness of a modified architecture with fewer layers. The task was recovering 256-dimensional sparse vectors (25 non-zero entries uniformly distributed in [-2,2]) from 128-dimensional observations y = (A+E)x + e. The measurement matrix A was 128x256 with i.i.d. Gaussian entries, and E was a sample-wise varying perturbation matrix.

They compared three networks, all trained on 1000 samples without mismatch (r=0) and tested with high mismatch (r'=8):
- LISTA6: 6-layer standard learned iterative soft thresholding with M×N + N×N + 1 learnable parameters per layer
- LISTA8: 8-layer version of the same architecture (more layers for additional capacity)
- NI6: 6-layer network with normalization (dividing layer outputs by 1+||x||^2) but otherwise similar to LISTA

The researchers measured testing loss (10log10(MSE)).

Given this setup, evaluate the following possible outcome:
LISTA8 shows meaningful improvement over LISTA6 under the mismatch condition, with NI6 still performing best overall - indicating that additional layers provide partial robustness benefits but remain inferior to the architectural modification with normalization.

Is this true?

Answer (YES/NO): NO